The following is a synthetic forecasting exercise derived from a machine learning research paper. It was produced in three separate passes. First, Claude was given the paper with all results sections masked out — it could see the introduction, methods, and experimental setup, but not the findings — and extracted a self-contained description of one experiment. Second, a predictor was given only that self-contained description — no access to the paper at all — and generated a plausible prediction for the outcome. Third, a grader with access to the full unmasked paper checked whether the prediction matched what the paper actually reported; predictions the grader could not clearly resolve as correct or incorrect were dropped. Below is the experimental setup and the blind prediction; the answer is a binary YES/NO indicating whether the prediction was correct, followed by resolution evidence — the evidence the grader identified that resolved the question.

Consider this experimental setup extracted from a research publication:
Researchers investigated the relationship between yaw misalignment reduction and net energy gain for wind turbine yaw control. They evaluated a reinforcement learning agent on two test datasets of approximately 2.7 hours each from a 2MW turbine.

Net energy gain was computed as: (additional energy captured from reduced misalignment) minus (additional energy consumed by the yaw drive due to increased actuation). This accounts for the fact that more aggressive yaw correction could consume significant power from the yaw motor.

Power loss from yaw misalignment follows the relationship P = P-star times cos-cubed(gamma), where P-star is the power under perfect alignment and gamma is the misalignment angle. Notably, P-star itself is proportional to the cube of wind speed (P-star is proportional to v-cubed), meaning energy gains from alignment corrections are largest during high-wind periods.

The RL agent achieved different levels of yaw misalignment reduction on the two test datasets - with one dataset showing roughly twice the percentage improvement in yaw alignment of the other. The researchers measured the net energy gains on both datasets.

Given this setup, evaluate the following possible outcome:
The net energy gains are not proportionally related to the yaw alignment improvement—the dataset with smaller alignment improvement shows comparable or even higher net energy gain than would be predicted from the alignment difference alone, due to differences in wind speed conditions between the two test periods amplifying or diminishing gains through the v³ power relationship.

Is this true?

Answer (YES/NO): NO